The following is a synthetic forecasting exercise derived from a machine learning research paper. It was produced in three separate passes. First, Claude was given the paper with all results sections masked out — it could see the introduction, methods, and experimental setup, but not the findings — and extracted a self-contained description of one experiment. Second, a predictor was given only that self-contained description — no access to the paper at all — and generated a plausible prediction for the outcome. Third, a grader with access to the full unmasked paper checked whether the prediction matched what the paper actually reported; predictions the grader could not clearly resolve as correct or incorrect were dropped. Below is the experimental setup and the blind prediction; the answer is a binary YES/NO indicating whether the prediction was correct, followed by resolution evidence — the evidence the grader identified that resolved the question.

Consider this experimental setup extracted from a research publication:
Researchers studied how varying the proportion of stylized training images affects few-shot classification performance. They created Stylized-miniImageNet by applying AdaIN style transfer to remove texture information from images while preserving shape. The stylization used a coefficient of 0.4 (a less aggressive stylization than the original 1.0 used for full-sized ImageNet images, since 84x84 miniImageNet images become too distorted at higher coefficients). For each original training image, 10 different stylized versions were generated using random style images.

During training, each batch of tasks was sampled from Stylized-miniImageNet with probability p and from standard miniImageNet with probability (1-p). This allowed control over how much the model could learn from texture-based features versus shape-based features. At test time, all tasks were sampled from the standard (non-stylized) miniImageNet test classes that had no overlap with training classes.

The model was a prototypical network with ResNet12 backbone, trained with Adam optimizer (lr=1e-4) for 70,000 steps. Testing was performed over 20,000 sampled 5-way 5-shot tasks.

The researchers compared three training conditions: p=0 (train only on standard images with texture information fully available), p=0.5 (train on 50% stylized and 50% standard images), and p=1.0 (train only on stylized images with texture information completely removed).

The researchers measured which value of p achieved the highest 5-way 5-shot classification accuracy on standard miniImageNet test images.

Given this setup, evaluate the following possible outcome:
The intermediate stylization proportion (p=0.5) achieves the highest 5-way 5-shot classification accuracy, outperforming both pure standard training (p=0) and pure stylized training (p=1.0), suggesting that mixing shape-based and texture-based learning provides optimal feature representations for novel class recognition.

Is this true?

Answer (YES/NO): NO